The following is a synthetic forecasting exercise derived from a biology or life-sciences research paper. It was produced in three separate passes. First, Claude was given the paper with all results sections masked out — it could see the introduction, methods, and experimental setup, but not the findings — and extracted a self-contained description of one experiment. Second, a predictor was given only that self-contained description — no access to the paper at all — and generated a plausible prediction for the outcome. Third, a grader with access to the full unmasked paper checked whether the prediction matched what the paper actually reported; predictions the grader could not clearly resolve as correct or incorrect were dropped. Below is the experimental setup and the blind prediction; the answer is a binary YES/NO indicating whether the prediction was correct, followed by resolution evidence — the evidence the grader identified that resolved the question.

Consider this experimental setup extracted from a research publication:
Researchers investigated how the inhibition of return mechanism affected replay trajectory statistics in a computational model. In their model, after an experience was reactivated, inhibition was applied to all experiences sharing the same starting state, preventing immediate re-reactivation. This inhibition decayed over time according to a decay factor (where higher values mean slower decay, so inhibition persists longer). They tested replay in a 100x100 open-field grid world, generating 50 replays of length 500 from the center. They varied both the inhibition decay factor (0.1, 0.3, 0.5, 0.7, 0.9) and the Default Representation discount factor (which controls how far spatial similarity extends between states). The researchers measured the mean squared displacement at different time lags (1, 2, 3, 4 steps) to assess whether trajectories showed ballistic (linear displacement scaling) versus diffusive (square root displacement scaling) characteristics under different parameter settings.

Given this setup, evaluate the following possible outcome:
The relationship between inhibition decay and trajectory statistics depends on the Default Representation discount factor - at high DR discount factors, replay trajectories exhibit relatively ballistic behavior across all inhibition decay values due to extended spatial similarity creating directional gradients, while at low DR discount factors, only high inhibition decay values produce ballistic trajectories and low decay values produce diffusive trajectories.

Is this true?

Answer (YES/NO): NO